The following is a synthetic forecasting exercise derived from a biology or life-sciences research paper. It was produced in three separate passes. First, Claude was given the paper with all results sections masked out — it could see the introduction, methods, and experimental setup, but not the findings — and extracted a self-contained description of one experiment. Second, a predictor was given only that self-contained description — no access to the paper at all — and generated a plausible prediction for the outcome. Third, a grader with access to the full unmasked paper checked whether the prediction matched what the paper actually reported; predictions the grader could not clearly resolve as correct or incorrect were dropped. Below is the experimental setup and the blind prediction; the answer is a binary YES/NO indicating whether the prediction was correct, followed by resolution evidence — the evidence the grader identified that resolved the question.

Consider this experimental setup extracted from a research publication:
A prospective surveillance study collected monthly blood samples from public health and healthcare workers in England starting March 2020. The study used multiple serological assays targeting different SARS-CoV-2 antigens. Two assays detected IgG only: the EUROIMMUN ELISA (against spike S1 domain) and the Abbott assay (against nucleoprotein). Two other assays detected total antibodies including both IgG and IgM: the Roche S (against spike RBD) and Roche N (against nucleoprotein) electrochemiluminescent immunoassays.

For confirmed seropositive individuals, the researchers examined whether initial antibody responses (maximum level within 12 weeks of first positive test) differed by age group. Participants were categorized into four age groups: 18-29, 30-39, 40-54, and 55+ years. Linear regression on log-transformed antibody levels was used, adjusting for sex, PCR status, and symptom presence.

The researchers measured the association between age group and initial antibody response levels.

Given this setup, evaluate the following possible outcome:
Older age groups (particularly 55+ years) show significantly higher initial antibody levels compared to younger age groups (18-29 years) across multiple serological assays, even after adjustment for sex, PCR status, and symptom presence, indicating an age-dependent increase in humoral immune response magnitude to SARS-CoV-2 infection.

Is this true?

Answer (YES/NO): NO